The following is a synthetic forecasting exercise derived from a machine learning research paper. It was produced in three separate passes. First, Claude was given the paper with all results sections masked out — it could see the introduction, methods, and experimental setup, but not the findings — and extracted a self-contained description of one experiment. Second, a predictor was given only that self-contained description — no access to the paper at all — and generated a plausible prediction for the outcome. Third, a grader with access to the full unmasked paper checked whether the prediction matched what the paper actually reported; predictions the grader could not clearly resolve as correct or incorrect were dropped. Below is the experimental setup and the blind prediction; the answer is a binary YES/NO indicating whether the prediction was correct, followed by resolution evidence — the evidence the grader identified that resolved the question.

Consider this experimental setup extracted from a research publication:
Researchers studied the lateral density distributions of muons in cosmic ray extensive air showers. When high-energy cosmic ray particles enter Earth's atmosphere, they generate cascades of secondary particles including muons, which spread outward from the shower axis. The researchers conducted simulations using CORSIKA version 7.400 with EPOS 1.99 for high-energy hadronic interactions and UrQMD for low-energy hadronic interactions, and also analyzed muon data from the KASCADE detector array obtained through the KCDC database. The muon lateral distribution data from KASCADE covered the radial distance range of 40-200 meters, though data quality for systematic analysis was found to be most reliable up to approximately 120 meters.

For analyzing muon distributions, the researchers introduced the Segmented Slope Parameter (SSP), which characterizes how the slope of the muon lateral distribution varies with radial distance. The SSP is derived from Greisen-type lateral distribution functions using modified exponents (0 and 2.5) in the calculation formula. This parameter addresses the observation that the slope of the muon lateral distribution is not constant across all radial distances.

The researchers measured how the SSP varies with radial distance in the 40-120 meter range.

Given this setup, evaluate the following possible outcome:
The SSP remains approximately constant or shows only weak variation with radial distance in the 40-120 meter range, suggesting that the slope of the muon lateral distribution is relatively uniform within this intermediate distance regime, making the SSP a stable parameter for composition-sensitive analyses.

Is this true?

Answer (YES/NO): NO